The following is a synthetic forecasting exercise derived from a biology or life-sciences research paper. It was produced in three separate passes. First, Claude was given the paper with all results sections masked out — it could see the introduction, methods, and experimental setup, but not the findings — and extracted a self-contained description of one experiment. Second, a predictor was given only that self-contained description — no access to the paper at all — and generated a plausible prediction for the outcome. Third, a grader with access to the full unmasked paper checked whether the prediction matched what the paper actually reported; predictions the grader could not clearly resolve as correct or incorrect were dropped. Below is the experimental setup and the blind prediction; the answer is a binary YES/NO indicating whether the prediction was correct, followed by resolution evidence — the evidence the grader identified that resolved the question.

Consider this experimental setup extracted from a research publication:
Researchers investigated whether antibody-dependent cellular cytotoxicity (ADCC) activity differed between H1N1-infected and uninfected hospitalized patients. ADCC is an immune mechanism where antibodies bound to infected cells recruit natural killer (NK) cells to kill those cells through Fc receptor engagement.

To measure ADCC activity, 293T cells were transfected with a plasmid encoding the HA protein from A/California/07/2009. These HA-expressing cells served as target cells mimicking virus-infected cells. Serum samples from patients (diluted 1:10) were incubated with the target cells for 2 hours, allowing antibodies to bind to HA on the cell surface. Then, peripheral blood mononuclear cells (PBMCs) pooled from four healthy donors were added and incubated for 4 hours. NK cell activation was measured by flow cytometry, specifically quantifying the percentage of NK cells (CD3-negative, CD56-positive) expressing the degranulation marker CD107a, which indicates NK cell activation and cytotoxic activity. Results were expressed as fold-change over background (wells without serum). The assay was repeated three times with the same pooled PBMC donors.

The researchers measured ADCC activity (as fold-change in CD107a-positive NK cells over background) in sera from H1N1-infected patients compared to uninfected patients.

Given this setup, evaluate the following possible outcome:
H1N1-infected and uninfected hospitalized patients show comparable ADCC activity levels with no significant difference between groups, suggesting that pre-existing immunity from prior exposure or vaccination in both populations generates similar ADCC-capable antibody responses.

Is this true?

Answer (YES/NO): YES